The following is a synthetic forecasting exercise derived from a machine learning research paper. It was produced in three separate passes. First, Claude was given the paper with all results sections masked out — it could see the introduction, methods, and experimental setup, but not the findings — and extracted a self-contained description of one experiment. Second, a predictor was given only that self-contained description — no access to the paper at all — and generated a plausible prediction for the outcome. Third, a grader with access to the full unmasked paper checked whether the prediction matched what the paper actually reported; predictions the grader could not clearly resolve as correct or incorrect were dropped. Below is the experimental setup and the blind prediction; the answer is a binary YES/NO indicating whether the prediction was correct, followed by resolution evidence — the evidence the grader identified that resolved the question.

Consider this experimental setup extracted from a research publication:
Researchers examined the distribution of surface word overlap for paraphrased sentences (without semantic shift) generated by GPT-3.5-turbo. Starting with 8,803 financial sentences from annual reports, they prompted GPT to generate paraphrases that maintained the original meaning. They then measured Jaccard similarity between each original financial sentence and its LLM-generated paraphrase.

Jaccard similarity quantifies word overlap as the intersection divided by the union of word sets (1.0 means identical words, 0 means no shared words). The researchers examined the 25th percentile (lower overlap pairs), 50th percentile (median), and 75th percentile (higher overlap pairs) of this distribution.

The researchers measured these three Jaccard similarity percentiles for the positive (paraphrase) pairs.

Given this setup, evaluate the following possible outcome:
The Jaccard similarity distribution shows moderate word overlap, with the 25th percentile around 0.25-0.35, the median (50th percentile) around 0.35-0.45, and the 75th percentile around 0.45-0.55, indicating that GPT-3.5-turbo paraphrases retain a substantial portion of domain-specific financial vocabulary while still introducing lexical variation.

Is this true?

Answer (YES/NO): NO